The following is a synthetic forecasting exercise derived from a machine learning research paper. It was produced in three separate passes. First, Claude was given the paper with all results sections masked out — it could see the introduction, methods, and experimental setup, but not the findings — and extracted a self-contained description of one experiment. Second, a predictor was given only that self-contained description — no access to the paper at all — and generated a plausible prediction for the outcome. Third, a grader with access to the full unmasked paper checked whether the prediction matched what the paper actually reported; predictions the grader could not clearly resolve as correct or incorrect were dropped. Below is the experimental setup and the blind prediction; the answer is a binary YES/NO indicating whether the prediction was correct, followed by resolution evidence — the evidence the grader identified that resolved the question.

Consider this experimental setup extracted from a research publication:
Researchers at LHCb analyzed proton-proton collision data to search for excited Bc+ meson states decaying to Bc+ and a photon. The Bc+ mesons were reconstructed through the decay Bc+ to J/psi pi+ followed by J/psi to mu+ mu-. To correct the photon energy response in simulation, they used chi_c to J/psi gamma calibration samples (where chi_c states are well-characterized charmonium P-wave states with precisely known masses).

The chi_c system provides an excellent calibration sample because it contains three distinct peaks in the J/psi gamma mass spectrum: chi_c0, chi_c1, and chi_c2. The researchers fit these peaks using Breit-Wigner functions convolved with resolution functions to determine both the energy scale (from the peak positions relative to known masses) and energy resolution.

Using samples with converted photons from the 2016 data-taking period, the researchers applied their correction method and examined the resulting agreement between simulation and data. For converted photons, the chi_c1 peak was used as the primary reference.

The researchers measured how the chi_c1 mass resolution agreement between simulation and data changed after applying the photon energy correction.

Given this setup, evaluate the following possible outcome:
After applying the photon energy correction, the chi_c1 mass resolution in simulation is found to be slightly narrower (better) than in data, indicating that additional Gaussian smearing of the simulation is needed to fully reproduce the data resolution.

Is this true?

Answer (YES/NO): NO